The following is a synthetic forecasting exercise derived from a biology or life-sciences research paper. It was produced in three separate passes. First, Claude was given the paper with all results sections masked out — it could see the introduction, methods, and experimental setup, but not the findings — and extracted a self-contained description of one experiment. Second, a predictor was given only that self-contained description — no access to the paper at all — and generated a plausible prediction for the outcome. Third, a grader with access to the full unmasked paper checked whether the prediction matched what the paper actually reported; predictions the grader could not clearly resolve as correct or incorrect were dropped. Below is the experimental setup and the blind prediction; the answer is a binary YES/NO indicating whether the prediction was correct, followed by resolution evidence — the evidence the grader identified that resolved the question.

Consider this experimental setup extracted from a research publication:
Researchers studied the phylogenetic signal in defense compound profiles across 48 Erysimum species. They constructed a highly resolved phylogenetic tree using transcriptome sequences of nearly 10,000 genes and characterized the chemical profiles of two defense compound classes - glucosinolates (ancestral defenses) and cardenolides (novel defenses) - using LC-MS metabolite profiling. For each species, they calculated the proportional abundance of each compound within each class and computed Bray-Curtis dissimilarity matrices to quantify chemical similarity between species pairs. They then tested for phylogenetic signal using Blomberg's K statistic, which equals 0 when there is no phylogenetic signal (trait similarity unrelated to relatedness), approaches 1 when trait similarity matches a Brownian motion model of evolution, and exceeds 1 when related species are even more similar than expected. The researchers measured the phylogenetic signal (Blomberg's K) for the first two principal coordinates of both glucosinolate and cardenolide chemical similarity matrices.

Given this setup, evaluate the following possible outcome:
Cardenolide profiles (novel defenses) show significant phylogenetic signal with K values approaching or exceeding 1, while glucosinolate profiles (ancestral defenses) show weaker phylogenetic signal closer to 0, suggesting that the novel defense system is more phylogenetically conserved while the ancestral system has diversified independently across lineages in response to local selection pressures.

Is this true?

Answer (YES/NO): YES